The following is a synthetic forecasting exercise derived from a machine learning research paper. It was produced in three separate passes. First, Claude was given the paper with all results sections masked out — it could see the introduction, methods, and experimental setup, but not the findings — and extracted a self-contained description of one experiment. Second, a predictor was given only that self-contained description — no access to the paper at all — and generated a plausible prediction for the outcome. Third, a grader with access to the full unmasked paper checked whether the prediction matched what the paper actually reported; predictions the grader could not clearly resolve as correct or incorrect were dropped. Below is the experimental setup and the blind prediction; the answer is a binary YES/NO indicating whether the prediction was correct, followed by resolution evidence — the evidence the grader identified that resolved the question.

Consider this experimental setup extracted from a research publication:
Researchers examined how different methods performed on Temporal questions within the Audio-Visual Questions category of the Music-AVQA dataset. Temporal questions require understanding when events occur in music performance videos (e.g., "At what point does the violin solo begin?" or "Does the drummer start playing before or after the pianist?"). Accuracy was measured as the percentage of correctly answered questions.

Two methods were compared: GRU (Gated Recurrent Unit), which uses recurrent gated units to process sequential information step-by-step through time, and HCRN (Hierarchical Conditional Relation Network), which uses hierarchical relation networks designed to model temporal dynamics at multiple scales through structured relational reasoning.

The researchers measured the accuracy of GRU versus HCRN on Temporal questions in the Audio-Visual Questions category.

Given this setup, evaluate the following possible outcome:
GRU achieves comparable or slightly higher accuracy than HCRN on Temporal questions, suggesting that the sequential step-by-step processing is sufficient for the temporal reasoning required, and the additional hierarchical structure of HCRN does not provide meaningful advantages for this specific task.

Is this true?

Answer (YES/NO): NO